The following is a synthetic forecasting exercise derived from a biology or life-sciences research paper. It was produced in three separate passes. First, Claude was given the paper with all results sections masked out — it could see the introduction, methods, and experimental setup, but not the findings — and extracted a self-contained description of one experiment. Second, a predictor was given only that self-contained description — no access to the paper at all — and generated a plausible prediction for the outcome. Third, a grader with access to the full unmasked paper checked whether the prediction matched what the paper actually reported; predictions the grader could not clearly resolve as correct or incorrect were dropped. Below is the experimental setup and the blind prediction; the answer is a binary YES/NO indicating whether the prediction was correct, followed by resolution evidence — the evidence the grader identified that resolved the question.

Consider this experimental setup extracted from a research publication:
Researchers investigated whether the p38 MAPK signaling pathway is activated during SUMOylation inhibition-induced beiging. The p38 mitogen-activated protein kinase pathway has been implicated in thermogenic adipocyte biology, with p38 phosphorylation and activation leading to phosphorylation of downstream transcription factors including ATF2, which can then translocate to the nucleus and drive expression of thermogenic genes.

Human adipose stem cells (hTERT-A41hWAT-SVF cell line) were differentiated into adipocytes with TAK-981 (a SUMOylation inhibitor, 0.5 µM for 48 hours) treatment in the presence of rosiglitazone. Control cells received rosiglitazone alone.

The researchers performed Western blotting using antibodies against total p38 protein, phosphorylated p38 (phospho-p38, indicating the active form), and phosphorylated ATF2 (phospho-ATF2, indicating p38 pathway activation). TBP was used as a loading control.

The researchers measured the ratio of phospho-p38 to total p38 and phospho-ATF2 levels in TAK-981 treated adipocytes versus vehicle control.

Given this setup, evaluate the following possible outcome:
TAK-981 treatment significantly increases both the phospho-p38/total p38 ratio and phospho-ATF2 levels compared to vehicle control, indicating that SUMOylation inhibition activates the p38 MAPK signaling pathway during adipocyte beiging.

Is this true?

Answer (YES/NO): NO